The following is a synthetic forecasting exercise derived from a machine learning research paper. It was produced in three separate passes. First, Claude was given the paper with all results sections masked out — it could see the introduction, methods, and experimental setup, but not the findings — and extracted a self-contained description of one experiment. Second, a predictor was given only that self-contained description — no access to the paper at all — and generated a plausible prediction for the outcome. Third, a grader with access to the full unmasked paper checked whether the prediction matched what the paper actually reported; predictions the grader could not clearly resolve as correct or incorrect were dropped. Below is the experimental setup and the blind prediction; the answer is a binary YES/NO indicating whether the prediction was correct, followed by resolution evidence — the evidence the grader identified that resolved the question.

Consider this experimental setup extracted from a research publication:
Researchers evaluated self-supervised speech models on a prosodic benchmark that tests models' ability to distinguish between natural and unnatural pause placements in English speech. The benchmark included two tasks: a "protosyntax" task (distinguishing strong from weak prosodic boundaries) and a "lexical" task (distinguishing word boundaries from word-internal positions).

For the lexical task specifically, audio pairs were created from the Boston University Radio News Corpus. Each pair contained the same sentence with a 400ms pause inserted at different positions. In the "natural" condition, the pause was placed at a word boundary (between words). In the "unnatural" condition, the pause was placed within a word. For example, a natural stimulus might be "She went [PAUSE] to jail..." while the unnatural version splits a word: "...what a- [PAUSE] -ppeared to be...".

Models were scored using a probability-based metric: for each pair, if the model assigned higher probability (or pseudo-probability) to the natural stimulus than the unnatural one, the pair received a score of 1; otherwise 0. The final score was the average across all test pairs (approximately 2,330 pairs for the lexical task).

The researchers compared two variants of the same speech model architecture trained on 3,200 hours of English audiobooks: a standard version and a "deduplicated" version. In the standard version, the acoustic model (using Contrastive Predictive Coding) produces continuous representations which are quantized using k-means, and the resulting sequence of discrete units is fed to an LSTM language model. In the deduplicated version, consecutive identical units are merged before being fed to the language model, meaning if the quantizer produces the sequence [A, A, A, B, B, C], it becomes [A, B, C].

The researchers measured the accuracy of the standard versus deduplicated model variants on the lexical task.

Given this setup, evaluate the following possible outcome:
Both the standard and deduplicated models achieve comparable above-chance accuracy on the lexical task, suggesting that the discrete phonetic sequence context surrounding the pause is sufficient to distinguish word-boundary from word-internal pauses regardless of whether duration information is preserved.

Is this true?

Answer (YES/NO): NO